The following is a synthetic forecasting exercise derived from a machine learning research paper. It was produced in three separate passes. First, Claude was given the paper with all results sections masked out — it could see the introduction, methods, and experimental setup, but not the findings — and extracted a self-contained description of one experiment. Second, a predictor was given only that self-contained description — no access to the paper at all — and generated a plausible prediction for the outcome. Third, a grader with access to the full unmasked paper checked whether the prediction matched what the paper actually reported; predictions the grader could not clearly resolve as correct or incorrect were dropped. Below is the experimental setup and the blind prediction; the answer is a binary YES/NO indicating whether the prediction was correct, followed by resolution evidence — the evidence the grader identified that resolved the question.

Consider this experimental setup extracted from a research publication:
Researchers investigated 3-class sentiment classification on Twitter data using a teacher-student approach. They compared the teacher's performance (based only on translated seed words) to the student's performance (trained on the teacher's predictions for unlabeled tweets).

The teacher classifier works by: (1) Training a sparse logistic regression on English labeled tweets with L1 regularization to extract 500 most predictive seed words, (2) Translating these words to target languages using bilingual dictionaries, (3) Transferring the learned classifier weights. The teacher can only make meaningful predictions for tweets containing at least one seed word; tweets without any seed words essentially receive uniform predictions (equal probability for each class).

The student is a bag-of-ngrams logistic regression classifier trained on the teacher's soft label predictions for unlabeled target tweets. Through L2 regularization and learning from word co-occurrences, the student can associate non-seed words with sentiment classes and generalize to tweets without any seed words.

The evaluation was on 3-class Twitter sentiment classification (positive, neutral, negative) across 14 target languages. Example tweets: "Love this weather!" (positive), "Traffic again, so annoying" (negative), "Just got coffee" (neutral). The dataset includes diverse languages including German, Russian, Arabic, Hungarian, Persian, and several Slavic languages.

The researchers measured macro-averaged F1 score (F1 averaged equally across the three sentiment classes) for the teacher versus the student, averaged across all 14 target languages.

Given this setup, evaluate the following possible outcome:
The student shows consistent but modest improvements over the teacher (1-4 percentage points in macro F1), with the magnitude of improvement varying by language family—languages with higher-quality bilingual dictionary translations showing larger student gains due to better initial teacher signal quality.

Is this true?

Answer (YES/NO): NO